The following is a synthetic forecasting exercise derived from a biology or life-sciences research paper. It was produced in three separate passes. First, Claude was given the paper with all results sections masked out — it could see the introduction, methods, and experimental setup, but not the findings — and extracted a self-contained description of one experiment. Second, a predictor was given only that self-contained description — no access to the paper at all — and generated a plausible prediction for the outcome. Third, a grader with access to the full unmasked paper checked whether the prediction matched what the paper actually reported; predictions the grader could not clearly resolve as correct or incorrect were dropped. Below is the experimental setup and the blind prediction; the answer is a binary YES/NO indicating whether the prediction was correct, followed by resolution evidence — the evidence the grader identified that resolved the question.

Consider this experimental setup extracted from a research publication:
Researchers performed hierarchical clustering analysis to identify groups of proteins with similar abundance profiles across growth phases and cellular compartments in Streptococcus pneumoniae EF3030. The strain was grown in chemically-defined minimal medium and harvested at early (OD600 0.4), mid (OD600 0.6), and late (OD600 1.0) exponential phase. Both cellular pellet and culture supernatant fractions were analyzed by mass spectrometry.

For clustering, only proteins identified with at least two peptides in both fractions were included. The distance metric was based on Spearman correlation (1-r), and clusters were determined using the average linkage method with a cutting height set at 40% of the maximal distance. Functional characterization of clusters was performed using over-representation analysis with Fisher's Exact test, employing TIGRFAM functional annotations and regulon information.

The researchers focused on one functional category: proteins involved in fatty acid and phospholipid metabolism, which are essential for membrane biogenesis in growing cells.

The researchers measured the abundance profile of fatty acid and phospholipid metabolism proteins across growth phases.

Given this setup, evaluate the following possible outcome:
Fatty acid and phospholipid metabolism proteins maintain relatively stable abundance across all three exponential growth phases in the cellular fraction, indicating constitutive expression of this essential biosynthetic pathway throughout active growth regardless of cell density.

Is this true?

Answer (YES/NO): NO